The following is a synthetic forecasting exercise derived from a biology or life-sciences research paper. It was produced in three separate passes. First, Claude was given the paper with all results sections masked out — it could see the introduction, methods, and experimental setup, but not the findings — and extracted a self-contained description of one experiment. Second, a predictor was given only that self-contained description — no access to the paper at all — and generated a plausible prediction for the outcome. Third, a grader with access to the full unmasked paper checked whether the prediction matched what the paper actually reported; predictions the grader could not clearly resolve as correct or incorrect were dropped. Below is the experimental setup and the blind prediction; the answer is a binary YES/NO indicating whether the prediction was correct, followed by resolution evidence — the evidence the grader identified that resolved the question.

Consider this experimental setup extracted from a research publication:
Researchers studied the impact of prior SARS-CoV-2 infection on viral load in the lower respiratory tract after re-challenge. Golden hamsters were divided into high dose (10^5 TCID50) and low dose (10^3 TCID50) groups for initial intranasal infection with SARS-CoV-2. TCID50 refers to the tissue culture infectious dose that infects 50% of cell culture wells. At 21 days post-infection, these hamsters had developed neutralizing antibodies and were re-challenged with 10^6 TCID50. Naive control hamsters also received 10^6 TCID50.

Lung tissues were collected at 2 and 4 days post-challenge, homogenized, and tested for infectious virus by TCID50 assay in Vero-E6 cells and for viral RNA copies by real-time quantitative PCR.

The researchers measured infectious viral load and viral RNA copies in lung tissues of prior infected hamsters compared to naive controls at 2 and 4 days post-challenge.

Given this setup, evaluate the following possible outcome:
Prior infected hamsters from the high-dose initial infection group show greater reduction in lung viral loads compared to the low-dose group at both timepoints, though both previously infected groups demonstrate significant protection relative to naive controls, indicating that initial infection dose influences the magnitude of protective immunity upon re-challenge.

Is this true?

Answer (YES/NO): NO